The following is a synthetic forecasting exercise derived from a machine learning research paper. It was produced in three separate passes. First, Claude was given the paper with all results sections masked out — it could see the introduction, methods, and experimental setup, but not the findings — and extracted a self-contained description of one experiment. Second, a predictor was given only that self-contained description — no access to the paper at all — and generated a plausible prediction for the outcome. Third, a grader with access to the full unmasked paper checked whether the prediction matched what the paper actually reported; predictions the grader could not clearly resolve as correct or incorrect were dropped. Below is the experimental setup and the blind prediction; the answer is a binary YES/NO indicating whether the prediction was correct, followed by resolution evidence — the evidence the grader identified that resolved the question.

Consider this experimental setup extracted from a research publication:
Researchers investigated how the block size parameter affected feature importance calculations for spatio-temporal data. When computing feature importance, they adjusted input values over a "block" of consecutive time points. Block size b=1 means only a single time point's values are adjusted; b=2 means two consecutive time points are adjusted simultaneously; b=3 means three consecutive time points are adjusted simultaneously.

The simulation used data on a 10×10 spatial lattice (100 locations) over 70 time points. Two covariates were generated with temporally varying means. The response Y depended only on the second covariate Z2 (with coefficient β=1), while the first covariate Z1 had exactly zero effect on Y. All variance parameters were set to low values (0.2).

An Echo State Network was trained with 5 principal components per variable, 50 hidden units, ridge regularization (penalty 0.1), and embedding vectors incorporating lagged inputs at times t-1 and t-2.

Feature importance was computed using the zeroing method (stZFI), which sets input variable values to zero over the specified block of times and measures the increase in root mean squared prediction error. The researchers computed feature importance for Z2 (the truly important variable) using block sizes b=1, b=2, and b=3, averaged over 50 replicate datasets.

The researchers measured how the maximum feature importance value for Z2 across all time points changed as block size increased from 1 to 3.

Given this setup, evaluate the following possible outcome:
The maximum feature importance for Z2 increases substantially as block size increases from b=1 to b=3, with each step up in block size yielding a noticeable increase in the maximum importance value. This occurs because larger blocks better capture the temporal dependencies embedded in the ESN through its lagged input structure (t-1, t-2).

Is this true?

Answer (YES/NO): YES